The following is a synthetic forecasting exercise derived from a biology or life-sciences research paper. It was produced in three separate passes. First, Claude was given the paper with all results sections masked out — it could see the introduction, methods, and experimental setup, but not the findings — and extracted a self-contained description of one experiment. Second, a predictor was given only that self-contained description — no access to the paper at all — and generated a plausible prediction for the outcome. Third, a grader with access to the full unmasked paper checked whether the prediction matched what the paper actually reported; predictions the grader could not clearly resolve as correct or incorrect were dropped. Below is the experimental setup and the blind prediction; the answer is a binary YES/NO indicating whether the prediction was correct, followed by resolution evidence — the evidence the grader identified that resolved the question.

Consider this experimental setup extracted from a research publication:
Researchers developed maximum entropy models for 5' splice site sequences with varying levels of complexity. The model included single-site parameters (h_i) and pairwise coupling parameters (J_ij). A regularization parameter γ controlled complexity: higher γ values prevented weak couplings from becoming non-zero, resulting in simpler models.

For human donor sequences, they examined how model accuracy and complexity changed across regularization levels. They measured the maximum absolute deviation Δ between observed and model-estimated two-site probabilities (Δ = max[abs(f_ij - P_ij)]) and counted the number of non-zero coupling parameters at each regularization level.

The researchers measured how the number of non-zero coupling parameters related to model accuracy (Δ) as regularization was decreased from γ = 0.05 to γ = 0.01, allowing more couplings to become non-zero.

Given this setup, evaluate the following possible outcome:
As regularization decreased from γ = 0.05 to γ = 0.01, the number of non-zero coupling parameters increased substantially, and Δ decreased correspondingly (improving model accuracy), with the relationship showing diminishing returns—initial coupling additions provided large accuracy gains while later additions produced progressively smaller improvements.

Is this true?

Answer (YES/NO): YES